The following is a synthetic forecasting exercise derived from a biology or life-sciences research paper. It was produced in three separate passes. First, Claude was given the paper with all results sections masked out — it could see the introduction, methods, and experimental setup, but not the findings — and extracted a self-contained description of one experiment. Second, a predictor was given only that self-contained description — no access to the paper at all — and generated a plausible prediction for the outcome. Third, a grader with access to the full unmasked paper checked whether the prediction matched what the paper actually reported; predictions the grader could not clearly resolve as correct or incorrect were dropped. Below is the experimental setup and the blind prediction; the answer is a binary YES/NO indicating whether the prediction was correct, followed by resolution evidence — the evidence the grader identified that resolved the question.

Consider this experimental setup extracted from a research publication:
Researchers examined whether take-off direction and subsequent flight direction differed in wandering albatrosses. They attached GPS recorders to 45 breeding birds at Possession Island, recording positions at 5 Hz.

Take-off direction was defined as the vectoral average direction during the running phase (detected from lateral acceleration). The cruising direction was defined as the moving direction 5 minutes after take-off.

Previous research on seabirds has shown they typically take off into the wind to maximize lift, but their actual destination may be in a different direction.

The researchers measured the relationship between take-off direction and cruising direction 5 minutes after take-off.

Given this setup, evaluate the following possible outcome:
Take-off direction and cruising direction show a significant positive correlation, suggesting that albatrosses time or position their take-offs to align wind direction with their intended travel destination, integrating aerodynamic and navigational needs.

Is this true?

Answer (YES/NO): NO